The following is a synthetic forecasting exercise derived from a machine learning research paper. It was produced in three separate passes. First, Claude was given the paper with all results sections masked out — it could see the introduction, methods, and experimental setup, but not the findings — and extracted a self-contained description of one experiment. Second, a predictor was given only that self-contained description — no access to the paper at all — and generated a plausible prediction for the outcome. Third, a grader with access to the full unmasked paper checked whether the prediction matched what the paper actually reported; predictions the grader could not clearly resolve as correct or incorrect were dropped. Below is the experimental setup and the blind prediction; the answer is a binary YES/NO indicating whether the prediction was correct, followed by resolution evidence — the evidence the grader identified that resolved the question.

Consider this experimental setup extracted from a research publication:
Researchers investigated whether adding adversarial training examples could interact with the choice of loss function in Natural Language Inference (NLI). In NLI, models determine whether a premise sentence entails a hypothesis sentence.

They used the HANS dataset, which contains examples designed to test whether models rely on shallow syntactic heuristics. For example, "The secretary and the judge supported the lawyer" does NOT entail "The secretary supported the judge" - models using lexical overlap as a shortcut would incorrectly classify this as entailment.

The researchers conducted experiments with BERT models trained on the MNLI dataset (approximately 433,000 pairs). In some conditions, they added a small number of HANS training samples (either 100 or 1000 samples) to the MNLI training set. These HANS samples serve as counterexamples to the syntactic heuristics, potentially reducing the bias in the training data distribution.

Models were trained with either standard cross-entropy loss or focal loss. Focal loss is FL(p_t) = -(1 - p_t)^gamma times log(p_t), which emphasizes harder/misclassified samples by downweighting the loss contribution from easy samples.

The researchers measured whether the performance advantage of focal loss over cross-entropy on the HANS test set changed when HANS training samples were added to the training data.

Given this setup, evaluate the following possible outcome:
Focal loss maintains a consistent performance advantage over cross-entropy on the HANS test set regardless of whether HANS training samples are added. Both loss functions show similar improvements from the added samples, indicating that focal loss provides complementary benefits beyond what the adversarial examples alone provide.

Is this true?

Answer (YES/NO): NO